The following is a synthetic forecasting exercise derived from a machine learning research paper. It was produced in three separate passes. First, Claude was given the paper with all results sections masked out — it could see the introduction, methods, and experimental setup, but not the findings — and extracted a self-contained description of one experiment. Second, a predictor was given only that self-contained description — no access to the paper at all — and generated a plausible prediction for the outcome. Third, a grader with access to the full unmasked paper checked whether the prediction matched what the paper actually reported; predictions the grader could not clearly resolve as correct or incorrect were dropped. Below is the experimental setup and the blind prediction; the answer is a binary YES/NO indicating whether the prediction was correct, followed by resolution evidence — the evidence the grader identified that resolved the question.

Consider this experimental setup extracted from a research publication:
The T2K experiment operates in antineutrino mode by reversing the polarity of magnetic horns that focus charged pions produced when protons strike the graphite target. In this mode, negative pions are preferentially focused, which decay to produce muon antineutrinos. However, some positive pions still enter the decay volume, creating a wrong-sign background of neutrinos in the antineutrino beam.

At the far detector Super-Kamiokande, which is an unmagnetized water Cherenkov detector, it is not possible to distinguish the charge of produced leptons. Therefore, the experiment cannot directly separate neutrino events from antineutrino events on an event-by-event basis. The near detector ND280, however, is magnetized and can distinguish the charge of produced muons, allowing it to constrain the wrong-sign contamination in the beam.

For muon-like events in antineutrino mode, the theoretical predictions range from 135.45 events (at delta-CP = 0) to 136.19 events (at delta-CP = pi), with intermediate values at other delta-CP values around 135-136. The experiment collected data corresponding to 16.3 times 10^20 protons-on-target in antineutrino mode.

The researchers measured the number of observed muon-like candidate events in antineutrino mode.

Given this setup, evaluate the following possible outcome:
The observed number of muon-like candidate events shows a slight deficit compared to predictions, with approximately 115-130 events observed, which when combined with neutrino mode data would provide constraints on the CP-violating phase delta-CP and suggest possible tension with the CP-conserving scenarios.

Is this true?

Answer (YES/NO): NO